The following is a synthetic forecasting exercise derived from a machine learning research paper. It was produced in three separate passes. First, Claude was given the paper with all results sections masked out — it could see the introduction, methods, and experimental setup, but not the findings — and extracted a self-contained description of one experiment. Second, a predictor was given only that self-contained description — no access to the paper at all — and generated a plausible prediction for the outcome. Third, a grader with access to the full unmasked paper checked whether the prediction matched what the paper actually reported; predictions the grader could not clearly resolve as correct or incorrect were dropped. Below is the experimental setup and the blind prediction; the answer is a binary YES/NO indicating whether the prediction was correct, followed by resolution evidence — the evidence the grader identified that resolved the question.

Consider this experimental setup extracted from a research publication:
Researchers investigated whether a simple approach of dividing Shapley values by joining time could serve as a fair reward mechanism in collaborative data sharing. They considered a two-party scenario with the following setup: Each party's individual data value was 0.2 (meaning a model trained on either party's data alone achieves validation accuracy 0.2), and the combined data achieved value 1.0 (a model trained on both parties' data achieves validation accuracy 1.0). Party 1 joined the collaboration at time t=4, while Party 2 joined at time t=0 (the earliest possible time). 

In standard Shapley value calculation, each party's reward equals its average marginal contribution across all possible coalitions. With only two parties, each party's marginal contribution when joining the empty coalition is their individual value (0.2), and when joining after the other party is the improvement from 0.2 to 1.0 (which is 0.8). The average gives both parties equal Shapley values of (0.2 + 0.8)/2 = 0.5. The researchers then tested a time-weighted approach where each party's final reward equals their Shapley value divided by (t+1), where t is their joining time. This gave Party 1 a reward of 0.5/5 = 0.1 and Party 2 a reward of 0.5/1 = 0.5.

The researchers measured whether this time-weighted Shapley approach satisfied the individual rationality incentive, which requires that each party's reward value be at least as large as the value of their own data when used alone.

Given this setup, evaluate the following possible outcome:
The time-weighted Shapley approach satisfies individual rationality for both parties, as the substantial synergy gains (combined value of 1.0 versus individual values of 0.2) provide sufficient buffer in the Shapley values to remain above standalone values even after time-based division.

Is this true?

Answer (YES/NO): NO